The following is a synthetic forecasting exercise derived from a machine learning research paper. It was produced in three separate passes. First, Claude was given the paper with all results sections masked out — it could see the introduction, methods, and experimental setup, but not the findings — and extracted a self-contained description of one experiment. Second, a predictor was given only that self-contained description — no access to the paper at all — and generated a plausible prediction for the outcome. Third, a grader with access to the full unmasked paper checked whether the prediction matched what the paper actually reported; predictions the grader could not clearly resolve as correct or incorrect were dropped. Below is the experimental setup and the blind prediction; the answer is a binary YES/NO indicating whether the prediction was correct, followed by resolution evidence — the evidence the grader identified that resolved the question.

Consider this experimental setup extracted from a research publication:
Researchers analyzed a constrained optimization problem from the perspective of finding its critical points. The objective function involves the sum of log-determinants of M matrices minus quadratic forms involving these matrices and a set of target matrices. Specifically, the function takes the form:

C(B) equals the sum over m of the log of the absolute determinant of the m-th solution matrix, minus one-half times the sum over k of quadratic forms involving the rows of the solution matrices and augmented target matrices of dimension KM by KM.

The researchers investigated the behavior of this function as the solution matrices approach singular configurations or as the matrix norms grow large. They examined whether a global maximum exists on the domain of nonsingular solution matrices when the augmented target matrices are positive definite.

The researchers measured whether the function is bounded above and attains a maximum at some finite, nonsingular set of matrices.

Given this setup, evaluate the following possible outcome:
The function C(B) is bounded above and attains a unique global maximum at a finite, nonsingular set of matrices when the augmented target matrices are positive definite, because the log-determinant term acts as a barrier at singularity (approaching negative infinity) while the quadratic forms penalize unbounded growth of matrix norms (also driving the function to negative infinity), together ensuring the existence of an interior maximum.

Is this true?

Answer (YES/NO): NO